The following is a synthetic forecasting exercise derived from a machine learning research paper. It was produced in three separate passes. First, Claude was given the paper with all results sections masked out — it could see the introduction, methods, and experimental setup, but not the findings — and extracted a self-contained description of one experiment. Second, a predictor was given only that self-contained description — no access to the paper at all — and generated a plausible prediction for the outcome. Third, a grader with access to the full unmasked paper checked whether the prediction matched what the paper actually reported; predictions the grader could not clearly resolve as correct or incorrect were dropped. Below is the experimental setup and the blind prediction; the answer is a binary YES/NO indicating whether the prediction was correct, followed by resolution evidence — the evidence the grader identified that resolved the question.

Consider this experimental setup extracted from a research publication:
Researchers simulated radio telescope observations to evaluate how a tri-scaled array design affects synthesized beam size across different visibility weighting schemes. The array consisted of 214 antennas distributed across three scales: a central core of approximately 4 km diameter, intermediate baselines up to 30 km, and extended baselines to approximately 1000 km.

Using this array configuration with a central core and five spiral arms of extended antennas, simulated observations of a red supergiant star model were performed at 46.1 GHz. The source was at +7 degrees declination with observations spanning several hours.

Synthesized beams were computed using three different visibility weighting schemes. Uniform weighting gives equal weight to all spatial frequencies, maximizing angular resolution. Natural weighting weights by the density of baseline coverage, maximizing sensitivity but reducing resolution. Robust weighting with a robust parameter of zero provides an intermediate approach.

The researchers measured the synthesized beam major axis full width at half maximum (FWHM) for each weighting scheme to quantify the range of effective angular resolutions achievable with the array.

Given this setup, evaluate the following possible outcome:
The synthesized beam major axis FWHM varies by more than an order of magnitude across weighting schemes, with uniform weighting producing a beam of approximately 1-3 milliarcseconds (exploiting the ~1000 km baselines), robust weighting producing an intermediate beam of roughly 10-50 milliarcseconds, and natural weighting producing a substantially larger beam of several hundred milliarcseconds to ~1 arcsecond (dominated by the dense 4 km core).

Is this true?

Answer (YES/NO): NO